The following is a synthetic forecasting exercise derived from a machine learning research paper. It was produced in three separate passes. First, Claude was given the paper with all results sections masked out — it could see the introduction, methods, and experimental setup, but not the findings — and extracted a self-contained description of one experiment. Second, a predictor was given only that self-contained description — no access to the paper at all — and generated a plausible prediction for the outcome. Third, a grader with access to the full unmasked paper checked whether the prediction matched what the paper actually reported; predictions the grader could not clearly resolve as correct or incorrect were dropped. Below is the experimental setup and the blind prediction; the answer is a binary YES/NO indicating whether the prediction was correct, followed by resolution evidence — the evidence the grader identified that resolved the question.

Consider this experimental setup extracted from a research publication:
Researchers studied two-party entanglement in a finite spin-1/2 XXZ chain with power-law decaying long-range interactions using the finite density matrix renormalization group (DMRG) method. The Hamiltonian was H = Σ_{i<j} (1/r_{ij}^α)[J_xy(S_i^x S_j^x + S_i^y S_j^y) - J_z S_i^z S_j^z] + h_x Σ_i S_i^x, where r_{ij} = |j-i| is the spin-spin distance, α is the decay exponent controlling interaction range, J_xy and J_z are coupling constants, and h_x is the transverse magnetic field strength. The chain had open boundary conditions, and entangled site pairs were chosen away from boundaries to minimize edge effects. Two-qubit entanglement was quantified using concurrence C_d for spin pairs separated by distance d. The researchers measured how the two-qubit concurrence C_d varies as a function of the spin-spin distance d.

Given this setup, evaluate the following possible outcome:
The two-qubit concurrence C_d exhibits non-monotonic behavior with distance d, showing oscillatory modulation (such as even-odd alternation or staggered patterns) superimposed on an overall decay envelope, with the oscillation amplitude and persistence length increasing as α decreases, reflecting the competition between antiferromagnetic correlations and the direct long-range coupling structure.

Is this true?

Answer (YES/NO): NO